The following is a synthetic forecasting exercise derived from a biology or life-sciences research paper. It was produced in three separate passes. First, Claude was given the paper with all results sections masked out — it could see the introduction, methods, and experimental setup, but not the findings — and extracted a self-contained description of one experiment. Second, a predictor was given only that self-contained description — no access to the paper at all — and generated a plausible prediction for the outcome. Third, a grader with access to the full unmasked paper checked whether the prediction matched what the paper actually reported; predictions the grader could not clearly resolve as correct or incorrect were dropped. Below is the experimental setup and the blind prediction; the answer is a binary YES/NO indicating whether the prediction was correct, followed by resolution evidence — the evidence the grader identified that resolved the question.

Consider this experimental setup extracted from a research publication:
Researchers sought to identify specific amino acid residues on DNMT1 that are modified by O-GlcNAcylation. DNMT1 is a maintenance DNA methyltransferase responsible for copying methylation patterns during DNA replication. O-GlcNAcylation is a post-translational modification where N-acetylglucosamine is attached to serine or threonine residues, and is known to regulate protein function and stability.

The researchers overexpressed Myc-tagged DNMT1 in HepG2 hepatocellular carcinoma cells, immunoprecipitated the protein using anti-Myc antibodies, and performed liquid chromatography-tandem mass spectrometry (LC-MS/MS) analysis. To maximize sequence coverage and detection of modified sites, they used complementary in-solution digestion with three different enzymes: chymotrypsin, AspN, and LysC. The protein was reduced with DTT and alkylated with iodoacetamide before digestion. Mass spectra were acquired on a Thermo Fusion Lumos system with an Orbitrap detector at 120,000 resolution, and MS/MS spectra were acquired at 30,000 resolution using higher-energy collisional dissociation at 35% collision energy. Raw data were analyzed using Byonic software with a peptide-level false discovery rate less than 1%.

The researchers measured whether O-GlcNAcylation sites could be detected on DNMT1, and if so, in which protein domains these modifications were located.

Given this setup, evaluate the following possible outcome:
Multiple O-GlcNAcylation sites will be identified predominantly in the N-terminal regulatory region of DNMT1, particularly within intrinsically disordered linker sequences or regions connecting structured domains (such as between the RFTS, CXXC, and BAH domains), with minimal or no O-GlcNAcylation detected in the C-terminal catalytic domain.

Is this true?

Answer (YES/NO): NO